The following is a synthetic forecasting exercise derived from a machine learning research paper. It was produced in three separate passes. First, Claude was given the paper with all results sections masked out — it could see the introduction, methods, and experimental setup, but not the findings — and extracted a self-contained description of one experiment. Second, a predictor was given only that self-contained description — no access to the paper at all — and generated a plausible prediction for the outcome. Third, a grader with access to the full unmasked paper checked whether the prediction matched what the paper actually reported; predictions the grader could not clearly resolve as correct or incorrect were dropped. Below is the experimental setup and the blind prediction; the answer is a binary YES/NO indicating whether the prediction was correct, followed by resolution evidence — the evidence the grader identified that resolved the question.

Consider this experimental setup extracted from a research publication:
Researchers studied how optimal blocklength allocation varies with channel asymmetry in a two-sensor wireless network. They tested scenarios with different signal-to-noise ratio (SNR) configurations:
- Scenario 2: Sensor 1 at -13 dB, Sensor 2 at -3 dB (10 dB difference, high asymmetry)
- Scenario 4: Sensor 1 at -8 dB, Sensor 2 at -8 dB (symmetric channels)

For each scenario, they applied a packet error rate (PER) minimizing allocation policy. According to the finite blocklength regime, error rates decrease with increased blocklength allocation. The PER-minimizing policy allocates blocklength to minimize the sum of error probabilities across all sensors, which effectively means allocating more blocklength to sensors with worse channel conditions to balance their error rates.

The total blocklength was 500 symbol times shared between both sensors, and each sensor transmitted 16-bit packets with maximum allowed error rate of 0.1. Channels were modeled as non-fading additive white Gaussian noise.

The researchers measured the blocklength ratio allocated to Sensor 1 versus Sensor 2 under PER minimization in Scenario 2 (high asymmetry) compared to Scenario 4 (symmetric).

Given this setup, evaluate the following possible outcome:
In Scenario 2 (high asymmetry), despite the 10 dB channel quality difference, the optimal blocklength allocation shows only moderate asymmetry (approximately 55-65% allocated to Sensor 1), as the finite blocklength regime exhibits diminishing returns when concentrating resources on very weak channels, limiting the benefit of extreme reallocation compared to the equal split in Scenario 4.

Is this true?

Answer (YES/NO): NO